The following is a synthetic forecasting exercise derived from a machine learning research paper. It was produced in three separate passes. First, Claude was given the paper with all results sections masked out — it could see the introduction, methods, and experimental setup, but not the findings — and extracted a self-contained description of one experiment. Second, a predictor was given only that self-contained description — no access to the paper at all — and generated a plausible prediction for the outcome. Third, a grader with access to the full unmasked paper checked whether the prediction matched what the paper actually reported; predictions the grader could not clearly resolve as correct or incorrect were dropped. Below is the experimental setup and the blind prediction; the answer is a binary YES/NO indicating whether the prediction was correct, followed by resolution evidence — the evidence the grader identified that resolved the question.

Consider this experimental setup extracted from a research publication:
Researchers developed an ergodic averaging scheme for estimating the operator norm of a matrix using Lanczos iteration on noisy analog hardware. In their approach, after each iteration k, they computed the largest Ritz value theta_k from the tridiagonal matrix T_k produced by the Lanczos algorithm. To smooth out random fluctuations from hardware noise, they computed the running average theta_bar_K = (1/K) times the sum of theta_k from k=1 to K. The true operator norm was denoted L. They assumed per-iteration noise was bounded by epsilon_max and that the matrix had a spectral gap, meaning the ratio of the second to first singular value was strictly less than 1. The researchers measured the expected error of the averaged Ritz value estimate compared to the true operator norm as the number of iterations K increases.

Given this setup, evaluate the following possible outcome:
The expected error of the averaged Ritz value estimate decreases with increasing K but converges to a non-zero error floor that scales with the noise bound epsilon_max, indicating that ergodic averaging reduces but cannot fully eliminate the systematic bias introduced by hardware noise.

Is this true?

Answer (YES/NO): YES